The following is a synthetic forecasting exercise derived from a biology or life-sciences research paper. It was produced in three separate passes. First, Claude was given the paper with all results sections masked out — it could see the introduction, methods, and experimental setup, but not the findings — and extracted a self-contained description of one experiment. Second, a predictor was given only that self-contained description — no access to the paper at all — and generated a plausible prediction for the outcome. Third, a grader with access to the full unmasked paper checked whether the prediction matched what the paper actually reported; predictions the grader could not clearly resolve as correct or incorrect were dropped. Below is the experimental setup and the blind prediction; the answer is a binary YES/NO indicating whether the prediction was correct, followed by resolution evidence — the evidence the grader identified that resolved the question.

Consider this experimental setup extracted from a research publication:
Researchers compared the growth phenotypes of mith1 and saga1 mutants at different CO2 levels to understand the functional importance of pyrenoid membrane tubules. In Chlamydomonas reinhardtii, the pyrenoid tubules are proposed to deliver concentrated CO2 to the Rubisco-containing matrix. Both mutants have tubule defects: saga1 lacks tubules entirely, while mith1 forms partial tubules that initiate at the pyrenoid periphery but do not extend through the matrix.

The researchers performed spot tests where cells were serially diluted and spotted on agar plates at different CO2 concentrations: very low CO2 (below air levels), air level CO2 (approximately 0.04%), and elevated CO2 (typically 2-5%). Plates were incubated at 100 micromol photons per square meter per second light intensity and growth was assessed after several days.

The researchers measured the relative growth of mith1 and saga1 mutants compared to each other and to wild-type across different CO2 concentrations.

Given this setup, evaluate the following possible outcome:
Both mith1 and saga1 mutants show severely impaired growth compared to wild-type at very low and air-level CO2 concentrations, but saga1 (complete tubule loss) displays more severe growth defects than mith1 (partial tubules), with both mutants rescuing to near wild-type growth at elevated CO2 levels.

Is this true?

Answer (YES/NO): NO